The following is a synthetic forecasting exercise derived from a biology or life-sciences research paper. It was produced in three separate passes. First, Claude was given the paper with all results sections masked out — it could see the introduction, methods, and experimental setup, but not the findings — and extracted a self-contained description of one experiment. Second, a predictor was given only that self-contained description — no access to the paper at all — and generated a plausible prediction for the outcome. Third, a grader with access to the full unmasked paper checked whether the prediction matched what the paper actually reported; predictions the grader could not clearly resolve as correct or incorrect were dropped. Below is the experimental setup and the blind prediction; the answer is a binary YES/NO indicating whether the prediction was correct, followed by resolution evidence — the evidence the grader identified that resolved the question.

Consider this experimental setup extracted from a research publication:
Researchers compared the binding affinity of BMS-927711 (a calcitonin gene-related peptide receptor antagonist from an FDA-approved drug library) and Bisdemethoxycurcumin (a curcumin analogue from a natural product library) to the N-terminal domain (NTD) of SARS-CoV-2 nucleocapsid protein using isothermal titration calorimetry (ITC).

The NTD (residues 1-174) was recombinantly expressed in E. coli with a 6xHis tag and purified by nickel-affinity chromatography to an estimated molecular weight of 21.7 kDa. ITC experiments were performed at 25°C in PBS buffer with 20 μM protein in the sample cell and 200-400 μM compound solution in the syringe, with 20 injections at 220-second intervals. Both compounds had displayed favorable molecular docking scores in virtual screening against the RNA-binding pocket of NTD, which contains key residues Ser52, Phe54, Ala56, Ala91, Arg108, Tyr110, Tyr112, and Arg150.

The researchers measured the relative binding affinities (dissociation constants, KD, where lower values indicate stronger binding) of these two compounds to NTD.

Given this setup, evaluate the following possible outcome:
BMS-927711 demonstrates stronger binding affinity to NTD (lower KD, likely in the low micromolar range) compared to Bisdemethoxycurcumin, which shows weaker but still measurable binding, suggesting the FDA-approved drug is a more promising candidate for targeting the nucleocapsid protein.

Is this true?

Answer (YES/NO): YES